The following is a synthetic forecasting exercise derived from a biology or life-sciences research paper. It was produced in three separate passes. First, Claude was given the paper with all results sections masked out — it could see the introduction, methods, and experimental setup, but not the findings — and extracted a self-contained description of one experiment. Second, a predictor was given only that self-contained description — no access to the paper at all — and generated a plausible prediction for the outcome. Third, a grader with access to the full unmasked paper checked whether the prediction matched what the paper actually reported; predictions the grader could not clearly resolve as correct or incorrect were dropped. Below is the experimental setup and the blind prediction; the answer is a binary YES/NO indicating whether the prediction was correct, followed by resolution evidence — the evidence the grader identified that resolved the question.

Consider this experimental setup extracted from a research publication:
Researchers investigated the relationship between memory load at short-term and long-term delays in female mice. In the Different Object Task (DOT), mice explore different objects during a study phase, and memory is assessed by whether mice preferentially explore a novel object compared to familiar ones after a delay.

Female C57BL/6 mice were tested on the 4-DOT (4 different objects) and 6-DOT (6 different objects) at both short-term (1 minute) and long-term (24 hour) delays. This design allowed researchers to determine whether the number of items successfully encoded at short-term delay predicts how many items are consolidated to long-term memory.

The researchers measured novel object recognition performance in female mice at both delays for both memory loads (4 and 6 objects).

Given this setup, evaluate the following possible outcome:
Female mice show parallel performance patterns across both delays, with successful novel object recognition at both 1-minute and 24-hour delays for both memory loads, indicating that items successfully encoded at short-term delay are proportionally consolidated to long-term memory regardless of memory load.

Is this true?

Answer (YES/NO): NO